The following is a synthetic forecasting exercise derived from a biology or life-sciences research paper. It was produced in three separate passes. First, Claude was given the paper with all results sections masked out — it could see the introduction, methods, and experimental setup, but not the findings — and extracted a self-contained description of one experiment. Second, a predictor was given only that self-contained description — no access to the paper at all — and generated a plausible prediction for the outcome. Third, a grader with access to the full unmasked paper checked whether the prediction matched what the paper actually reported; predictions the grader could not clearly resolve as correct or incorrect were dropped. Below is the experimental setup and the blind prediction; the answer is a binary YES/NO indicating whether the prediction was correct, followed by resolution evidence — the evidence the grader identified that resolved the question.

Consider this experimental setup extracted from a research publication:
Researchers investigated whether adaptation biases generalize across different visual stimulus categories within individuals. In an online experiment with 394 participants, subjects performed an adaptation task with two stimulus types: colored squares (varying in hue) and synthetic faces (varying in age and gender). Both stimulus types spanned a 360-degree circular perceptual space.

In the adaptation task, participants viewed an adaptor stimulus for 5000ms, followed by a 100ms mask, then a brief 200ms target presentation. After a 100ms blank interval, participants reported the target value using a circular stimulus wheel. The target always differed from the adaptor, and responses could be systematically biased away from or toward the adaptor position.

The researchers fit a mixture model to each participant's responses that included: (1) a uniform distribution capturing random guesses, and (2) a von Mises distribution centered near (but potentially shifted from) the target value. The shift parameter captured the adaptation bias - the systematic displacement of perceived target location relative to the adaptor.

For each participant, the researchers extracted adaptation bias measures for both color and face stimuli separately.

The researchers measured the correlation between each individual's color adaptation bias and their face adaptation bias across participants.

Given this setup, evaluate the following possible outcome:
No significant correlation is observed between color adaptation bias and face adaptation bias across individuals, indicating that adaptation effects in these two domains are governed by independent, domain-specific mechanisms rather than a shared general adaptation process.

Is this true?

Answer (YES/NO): NO